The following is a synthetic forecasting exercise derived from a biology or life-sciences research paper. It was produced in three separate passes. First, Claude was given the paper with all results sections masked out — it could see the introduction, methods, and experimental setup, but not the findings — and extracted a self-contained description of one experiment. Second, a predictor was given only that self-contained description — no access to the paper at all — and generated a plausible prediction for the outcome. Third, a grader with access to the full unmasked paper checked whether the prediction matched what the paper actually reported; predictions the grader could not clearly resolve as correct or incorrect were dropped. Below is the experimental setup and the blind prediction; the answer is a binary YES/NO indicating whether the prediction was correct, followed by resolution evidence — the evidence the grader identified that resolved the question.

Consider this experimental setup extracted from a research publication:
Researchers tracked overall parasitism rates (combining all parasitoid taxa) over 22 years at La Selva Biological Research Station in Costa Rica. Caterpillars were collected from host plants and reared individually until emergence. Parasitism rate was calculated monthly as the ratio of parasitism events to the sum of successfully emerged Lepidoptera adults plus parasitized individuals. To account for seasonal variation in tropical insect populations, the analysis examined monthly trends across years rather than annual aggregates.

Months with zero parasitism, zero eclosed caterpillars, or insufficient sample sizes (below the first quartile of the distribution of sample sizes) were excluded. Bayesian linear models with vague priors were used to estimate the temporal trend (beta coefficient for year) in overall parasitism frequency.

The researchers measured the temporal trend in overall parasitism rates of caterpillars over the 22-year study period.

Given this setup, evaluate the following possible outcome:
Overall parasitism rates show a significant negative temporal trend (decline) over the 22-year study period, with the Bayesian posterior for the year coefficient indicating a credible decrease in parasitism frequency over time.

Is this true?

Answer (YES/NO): NO